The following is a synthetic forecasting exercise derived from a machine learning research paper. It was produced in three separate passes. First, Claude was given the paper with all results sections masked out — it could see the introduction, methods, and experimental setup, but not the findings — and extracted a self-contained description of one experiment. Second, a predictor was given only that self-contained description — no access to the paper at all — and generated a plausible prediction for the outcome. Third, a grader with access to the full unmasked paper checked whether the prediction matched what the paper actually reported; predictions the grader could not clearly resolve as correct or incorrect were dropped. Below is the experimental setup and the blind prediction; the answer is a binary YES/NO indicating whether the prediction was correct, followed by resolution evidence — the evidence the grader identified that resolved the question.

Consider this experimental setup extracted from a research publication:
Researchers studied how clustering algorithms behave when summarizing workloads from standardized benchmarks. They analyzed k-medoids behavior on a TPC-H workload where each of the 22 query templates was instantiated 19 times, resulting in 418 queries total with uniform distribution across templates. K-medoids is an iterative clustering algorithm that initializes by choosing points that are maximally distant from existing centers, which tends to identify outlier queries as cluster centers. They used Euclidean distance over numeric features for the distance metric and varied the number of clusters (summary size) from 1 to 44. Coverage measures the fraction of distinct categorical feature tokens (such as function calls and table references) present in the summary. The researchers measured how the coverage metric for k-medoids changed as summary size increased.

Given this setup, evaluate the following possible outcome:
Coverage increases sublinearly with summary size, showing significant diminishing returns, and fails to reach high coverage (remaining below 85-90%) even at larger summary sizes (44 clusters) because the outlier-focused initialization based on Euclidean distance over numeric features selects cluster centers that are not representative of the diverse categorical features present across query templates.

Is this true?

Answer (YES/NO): NO